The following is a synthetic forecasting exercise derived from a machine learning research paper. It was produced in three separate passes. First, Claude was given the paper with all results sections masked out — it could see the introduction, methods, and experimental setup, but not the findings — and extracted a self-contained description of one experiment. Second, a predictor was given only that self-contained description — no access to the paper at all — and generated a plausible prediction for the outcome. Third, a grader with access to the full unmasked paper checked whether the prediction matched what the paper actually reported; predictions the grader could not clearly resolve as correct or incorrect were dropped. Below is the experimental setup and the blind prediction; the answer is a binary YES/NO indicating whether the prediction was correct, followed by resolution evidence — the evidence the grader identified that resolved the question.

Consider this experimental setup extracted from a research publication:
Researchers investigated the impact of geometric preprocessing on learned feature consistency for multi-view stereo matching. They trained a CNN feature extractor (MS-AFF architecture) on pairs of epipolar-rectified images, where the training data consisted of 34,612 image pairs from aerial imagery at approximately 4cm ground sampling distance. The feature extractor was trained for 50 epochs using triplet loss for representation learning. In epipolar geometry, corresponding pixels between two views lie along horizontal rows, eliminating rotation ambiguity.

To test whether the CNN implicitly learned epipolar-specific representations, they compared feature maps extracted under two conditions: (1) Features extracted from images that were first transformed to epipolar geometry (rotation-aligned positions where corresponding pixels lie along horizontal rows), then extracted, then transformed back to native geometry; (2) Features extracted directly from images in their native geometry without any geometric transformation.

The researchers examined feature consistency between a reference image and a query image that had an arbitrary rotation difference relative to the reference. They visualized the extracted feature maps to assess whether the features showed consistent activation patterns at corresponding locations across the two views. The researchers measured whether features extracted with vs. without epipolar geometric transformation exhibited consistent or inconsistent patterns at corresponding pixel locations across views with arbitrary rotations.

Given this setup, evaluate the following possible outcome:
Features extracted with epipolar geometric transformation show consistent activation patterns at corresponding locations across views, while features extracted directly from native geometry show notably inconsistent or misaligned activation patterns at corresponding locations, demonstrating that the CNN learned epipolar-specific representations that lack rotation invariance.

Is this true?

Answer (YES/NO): YES